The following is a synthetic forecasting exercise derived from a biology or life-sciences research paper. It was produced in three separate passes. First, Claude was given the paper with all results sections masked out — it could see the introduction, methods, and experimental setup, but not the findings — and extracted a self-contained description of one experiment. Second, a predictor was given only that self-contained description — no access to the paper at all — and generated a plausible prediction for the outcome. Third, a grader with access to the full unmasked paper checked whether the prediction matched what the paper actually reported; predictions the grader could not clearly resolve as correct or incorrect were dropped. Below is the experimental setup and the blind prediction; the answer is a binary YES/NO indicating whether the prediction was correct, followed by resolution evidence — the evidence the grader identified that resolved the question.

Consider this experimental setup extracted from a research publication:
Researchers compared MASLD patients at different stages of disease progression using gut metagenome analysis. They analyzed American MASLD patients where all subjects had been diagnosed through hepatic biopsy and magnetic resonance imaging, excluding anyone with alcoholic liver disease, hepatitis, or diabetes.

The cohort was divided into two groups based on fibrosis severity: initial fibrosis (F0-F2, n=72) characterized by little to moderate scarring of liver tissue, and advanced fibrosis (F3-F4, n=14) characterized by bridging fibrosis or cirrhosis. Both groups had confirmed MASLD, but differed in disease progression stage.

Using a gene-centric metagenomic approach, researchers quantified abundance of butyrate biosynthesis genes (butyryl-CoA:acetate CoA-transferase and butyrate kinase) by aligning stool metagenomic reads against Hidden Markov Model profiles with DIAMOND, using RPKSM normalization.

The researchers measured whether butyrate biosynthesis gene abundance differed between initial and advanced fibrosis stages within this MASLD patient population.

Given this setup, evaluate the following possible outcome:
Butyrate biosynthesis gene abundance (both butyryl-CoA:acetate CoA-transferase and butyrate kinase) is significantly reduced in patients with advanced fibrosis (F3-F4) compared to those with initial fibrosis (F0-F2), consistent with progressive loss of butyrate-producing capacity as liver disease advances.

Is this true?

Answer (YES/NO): NO